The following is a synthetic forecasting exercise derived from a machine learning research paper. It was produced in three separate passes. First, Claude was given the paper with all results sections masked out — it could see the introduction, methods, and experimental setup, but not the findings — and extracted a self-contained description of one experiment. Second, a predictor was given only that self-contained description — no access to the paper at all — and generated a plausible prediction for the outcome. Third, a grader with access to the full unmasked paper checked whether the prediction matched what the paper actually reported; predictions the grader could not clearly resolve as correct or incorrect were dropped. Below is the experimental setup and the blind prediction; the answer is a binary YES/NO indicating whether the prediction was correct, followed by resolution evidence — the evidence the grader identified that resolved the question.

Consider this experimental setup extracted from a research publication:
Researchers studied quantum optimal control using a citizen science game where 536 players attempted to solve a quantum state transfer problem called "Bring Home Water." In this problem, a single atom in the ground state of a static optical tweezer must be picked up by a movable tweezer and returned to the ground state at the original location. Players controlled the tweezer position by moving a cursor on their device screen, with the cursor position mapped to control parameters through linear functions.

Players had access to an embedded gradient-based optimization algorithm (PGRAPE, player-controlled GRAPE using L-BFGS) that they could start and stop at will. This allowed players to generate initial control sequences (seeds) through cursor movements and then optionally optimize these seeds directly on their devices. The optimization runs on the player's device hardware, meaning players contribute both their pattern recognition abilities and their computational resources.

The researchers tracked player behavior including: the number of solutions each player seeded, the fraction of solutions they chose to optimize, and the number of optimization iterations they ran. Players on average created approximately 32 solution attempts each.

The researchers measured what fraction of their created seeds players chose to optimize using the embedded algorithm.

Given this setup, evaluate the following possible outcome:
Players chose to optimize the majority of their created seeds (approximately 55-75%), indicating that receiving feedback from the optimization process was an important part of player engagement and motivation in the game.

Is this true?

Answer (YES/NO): NO